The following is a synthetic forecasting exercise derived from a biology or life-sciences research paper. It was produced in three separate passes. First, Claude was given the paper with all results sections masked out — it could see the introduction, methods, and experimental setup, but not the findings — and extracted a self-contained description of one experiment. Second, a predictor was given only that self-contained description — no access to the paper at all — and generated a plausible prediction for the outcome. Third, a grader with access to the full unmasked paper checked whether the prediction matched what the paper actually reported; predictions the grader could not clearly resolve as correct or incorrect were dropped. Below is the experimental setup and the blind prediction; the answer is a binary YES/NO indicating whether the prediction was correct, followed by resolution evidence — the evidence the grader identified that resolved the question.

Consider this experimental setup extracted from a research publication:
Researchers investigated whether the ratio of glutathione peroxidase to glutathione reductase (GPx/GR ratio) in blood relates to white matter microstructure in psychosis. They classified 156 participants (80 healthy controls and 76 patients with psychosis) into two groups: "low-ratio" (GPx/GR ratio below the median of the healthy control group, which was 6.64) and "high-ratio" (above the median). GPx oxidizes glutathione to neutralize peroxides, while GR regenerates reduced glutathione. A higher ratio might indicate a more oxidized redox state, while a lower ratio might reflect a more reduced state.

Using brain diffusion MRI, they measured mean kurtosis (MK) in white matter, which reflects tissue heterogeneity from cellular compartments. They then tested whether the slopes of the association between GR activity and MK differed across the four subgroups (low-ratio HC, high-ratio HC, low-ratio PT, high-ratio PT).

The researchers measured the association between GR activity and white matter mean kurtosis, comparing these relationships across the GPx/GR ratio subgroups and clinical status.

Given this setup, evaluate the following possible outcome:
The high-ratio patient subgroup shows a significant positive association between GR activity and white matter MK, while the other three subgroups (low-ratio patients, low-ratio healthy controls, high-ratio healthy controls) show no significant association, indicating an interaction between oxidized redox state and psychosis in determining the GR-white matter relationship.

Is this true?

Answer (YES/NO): NO